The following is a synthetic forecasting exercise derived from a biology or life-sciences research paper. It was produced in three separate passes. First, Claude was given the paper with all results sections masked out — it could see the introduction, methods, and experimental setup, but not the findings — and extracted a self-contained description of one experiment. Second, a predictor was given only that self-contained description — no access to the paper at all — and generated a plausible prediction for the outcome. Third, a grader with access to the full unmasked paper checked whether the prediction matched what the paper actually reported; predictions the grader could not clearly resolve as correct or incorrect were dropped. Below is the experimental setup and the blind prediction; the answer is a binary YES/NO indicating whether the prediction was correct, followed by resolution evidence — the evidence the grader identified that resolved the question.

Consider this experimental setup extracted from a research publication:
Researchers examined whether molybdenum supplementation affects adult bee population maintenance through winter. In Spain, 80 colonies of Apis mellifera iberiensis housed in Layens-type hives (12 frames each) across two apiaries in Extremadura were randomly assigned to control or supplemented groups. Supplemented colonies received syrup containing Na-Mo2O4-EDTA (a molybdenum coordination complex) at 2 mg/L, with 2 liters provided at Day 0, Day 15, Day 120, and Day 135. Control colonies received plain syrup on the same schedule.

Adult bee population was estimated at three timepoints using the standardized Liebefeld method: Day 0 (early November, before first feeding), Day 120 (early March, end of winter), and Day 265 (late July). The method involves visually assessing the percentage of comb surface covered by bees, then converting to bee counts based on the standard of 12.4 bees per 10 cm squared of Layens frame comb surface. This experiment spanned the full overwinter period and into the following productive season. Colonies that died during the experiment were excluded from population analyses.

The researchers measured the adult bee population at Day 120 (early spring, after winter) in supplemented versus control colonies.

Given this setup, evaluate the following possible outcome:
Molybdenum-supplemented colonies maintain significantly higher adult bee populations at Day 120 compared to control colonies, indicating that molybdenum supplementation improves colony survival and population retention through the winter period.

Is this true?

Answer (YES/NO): NO